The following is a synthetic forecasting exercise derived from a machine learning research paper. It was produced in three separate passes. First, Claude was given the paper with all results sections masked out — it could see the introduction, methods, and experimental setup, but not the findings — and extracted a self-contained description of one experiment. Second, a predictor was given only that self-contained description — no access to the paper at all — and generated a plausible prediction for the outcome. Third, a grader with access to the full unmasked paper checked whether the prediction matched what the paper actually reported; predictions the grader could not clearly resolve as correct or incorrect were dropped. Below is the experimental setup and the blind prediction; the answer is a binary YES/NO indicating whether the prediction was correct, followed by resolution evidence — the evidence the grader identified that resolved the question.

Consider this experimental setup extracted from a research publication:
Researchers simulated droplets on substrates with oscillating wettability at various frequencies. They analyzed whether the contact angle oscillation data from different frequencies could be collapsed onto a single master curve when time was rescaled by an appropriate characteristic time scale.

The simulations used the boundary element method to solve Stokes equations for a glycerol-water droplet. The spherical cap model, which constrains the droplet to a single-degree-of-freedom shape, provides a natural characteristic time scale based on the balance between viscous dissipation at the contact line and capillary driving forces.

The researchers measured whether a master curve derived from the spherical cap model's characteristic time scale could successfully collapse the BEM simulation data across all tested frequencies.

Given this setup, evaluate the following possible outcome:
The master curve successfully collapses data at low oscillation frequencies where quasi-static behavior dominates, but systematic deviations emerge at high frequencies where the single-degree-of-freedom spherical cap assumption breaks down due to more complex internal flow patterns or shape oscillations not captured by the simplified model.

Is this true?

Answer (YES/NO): YES